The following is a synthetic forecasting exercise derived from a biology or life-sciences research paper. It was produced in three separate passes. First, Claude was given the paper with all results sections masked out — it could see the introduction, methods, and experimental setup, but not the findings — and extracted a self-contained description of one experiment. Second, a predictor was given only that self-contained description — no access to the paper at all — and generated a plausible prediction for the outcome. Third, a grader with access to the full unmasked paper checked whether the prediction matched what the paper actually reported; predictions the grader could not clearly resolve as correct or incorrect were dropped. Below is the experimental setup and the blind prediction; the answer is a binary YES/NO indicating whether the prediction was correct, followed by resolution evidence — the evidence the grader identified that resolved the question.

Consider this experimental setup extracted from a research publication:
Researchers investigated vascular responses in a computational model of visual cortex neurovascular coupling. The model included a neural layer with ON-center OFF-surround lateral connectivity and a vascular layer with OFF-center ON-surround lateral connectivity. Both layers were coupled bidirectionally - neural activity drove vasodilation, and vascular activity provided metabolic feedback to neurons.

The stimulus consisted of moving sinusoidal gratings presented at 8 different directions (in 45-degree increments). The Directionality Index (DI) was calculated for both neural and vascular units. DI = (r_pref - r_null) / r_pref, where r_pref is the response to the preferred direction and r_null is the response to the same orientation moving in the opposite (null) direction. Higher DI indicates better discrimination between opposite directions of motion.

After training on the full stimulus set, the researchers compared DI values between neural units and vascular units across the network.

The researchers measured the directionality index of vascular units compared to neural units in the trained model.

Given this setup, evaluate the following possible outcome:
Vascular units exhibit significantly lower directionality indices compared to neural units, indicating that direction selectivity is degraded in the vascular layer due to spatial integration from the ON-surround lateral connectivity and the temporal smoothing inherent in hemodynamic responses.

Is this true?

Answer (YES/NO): YES